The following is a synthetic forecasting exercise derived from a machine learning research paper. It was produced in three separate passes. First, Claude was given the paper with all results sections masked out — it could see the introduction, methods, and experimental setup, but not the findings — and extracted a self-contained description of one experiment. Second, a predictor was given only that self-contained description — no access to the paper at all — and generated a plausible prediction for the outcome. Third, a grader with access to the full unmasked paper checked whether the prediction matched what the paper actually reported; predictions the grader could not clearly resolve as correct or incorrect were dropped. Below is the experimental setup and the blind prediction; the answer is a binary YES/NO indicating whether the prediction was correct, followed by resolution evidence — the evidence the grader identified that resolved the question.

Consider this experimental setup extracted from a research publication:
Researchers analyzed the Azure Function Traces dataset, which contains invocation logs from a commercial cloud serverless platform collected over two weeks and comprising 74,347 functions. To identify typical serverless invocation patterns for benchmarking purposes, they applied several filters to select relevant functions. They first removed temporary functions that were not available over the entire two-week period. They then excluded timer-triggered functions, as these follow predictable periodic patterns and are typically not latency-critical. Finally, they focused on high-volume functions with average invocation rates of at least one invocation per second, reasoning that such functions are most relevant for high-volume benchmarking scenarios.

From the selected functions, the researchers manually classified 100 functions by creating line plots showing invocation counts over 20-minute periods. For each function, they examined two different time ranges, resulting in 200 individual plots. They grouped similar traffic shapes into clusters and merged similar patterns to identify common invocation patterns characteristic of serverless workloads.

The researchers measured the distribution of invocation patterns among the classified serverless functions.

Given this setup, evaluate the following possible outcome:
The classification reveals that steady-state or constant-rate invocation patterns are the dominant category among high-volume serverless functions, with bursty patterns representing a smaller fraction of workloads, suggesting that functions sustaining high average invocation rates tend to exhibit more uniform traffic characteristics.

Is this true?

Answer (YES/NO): NO